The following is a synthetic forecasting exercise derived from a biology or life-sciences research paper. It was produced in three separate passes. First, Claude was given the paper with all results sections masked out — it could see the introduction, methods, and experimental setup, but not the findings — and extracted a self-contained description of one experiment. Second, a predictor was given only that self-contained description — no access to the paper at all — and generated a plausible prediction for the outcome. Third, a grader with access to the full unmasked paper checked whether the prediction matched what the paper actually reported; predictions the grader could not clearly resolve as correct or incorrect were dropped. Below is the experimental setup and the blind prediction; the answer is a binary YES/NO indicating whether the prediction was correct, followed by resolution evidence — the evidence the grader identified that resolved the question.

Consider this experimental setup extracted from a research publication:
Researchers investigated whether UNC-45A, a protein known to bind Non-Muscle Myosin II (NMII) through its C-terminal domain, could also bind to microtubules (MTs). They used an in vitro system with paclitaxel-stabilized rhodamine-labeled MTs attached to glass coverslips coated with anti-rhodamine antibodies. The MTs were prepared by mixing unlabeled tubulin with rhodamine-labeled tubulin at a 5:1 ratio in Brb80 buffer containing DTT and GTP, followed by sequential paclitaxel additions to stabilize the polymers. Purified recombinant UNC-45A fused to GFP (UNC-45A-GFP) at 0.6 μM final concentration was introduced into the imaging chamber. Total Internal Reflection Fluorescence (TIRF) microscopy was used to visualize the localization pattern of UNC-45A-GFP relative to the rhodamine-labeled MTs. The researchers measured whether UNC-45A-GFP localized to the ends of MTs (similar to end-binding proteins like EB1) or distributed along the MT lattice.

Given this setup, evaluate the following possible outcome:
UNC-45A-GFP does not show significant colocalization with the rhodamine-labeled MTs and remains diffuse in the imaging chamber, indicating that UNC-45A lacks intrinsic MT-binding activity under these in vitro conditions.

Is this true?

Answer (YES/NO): NO